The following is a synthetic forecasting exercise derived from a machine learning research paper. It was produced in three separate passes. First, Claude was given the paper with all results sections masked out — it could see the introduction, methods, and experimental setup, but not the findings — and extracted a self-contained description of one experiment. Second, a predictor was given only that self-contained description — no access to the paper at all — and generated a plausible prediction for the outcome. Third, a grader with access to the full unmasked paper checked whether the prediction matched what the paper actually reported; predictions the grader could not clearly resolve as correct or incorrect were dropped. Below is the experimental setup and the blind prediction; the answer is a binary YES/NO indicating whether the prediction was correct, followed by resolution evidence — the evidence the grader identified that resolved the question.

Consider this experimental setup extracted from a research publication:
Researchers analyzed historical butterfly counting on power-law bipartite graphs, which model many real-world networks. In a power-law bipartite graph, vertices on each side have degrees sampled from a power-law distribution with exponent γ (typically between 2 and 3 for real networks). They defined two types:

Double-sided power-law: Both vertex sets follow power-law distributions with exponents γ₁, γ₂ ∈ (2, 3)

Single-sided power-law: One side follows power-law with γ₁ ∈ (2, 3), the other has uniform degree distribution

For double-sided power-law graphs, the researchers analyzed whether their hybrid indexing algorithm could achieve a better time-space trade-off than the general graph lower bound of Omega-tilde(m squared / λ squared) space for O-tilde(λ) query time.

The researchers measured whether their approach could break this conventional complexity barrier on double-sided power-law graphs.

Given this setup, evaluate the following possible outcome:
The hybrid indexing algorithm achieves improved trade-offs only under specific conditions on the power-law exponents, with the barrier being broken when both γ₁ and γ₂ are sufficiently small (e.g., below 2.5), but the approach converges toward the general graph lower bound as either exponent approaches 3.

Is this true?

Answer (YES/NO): NO